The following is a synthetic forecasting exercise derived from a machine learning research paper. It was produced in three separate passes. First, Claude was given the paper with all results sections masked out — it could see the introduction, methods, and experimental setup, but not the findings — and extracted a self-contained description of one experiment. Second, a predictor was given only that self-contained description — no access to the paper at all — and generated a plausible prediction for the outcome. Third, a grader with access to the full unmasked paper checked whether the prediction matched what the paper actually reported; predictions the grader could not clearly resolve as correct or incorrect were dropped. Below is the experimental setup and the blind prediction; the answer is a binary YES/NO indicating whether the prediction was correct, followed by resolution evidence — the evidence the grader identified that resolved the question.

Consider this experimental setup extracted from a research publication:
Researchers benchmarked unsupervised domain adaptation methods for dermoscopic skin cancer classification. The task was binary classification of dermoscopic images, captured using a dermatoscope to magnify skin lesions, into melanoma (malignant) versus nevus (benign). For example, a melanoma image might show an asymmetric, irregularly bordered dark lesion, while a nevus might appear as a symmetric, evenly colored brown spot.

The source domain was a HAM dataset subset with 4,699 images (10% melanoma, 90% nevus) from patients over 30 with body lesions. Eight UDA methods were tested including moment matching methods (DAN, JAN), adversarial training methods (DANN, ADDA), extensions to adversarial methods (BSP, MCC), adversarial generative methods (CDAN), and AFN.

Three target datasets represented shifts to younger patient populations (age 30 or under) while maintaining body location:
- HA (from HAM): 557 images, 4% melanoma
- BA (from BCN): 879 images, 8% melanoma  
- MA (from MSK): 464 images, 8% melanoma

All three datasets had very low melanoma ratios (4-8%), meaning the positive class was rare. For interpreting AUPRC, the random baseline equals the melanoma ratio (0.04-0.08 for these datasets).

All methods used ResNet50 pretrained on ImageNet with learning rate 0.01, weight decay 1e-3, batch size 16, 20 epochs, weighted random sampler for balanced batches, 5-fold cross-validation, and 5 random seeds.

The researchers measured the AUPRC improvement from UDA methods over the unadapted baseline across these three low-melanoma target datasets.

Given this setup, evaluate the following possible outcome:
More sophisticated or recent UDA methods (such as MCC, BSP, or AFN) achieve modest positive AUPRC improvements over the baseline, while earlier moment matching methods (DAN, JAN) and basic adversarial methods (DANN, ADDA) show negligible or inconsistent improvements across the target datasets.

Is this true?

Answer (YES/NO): NO